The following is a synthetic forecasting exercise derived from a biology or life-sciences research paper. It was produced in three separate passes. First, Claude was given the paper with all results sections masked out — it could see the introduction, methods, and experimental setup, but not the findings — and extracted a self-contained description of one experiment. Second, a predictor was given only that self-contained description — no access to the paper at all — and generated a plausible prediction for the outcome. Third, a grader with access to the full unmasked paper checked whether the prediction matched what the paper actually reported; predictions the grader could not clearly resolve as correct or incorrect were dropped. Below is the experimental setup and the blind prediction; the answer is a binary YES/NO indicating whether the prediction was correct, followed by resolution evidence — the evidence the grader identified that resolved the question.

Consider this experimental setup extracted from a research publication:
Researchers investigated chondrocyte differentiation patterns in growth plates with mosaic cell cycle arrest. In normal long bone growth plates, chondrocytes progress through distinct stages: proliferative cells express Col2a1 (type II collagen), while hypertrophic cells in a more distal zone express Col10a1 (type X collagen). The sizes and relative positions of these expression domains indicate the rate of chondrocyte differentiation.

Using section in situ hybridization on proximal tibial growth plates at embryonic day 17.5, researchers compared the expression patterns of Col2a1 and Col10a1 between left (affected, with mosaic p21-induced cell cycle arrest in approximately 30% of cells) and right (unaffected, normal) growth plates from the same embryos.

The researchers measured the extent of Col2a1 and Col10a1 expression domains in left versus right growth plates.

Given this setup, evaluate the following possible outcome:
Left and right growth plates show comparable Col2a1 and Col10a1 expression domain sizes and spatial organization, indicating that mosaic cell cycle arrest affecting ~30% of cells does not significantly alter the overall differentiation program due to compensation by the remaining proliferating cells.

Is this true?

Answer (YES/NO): NO